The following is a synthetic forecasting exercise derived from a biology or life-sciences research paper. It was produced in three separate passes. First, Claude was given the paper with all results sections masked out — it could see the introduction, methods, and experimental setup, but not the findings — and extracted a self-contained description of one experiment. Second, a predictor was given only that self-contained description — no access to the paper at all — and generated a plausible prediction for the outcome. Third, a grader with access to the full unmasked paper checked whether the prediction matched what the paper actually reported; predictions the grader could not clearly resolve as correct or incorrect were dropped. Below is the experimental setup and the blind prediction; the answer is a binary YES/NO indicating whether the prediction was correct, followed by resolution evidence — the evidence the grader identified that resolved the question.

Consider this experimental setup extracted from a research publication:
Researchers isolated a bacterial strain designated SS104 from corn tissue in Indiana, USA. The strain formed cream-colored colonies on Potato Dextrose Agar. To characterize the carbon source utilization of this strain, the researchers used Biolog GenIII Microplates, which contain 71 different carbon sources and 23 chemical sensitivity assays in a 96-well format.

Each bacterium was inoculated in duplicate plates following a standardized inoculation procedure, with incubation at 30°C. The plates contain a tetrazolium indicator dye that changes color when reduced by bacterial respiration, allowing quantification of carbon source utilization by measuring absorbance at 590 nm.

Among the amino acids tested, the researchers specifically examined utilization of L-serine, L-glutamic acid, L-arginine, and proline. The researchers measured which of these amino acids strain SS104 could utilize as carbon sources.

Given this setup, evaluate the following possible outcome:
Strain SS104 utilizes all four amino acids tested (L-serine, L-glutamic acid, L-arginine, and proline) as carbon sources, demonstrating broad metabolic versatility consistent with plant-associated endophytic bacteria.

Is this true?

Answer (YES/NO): YES